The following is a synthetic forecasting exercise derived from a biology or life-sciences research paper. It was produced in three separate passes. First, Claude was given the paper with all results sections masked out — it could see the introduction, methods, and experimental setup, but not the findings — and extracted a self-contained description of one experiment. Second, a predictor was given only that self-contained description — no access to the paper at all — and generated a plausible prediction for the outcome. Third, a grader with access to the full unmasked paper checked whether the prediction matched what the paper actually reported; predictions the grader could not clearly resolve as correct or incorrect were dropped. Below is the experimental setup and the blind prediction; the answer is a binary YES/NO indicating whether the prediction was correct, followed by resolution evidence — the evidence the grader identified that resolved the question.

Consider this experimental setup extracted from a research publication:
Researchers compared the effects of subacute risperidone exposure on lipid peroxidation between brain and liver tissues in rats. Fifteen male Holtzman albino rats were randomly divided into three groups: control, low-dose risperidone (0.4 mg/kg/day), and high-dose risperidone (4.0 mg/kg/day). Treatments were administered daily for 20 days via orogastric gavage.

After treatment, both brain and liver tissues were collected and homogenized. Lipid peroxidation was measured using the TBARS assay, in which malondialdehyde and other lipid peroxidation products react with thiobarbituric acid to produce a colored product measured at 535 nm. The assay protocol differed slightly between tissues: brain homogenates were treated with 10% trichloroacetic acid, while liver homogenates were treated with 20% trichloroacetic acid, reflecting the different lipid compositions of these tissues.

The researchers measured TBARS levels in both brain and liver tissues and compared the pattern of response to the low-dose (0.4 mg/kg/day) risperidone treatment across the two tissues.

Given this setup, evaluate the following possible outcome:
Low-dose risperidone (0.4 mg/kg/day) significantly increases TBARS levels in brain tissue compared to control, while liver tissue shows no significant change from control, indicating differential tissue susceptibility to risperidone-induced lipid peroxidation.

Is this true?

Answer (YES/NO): NO